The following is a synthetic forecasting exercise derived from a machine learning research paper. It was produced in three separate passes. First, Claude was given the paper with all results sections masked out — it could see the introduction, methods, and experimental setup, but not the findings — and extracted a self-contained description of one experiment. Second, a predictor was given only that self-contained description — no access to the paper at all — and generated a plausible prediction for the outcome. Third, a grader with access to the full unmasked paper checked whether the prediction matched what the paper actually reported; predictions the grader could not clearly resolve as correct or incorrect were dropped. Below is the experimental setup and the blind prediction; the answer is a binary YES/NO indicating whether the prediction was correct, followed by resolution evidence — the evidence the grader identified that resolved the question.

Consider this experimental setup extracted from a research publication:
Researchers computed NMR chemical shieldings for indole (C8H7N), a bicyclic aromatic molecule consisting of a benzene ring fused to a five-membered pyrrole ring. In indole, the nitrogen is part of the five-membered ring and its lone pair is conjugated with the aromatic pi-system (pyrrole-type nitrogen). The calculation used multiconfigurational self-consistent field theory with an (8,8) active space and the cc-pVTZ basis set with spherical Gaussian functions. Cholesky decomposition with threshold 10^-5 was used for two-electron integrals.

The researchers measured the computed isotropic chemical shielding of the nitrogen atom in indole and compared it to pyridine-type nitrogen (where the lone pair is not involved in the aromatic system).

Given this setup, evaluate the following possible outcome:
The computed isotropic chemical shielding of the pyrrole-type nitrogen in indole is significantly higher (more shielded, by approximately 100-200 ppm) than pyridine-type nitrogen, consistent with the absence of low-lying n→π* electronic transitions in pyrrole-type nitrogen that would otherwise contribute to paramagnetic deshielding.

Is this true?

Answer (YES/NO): NO